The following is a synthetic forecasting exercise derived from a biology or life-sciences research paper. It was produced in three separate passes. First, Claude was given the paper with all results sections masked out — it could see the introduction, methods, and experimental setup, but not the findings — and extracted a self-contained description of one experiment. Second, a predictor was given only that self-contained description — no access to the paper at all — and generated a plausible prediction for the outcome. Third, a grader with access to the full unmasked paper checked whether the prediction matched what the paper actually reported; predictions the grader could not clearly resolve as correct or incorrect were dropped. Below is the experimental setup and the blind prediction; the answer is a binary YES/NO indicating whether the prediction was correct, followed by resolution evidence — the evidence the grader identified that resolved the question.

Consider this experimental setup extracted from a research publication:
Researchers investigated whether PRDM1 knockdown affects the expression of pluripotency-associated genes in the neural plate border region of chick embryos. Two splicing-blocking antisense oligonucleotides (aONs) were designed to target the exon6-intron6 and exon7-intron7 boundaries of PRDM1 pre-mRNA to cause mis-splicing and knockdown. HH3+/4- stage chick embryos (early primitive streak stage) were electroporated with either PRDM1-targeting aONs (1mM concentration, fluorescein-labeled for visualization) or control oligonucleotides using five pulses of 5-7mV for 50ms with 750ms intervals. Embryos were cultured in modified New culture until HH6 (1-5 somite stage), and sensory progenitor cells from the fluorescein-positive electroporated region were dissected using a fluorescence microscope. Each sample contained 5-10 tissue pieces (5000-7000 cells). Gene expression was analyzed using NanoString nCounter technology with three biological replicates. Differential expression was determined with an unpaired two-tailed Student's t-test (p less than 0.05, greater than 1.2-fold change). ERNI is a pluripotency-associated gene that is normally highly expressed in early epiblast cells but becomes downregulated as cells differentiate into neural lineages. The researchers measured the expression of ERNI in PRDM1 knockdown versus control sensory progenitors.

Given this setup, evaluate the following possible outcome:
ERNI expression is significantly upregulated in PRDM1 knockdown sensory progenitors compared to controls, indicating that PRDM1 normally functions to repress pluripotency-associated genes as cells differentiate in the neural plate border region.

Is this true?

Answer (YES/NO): YES